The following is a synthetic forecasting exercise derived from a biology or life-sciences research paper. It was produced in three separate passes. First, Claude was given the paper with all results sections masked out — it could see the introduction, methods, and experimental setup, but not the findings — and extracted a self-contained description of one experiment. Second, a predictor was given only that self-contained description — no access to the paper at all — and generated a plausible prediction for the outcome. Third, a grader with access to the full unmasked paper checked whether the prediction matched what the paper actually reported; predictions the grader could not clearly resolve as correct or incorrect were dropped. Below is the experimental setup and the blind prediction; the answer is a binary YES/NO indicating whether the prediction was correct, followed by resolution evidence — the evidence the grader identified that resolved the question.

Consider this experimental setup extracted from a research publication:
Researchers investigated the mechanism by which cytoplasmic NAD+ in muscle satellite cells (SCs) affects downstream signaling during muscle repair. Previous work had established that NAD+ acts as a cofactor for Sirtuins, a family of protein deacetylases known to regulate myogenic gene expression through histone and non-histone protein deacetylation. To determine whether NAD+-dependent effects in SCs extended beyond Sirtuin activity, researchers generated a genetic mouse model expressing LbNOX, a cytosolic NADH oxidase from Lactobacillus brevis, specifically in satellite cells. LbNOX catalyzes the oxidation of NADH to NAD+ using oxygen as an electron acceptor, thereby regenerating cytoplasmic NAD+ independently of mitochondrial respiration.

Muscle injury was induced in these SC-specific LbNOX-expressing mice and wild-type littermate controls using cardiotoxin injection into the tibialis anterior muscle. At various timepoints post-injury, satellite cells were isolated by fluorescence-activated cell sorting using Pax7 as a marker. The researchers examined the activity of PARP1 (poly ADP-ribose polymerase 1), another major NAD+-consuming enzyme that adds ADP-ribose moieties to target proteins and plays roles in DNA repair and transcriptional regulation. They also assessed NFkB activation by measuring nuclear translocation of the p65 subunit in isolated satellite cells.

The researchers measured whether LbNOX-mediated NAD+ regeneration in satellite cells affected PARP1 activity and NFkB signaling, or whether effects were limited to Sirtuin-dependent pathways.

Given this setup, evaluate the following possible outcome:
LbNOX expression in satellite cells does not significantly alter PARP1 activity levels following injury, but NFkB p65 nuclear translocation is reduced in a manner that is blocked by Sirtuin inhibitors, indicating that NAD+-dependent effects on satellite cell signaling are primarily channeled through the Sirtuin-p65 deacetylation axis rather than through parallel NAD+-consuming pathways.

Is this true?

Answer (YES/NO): NO